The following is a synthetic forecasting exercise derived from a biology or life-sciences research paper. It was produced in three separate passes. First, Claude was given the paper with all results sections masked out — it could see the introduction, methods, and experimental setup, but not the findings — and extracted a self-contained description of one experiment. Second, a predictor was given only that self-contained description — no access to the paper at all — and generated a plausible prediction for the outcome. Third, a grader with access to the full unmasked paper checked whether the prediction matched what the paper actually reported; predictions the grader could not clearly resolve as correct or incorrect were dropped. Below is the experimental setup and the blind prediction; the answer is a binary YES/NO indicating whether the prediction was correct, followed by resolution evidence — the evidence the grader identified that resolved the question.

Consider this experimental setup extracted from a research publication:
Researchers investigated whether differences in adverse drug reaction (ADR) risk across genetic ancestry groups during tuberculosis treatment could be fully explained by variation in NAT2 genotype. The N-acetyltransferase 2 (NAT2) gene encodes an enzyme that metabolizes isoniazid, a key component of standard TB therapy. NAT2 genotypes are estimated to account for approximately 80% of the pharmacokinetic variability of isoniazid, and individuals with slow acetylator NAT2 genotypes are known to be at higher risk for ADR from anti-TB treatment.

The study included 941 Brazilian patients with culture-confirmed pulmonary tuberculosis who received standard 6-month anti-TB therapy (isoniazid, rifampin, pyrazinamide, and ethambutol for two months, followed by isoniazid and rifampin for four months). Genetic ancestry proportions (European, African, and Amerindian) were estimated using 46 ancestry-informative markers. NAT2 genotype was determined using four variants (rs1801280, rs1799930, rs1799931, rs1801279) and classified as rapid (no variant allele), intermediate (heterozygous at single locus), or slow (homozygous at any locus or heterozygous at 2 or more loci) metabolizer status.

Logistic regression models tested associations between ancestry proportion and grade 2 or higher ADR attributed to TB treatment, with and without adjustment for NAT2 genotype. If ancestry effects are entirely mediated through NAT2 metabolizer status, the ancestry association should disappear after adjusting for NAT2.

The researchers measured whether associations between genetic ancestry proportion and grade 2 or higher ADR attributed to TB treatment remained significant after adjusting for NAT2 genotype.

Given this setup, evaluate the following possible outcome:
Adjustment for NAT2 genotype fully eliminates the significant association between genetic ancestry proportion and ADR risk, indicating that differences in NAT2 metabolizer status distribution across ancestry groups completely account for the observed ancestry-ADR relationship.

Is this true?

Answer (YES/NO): NO